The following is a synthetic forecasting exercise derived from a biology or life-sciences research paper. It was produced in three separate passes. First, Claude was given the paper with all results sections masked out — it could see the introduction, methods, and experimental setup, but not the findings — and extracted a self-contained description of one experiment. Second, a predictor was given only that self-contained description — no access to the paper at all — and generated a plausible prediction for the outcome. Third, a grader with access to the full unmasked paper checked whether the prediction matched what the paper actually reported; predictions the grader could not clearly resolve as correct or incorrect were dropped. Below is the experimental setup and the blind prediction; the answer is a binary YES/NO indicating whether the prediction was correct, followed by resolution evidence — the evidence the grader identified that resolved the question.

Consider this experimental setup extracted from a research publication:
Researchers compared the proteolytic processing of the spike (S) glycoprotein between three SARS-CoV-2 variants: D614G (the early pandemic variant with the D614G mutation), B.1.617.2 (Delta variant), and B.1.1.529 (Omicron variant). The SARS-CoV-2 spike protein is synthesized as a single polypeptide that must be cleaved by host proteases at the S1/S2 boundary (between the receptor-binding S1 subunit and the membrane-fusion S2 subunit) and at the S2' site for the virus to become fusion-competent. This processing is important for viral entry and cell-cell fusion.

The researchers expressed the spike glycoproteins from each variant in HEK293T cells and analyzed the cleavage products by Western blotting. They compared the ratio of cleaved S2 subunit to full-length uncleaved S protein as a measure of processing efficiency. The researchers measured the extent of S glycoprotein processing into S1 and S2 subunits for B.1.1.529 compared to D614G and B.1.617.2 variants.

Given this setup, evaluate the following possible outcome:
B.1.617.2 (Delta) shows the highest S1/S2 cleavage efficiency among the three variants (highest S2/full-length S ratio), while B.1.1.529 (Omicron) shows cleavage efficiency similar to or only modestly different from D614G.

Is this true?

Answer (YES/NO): NO